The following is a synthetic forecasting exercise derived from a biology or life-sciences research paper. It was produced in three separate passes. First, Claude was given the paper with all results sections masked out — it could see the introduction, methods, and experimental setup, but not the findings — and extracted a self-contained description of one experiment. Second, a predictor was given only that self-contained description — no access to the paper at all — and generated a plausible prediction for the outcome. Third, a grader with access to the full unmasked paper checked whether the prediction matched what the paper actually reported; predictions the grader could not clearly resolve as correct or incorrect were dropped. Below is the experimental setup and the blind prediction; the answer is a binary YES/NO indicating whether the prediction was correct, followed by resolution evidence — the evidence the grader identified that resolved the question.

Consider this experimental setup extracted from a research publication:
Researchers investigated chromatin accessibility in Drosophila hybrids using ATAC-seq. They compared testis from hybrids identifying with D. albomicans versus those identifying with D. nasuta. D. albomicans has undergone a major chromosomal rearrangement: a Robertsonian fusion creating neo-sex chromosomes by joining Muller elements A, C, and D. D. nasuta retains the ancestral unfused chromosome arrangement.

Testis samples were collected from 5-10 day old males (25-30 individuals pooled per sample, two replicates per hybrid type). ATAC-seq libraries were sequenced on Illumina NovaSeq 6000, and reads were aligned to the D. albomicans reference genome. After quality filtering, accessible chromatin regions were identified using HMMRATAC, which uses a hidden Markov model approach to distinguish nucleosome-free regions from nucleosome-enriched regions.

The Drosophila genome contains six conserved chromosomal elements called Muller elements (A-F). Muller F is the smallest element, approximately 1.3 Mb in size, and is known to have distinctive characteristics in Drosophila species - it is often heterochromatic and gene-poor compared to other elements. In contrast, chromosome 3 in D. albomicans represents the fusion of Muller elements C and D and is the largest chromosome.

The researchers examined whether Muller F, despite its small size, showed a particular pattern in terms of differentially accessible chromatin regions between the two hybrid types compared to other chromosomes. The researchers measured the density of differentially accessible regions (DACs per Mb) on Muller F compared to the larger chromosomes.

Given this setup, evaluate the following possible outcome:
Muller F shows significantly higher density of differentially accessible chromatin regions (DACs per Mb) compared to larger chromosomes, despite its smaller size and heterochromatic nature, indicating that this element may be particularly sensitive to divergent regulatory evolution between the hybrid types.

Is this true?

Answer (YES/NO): YES